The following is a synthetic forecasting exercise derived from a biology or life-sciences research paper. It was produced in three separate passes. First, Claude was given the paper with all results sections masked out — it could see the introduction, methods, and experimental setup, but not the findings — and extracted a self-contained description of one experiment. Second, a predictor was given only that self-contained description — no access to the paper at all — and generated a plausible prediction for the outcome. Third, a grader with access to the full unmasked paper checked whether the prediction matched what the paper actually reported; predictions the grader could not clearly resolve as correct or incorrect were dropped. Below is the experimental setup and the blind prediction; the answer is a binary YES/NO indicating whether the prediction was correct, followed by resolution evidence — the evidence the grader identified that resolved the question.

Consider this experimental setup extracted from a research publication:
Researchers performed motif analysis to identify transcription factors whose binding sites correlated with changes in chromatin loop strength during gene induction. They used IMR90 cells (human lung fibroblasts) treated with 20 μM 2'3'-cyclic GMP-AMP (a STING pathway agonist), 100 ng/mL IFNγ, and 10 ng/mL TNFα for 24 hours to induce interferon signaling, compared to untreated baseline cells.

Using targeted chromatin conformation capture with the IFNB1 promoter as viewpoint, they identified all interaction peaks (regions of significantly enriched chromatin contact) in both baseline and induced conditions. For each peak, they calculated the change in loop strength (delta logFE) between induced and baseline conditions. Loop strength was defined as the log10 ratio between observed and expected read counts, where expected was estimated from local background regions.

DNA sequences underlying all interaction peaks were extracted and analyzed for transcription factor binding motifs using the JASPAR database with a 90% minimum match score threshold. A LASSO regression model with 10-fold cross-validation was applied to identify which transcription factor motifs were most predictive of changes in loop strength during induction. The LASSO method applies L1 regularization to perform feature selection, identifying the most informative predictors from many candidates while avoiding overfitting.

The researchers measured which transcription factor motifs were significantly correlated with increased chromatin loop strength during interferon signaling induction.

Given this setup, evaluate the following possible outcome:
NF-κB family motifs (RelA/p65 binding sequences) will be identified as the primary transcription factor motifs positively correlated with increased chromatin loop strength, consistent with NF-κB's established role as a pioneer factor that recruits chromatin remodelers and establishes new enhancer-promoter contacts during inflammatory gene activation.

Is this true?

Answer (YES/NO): NO